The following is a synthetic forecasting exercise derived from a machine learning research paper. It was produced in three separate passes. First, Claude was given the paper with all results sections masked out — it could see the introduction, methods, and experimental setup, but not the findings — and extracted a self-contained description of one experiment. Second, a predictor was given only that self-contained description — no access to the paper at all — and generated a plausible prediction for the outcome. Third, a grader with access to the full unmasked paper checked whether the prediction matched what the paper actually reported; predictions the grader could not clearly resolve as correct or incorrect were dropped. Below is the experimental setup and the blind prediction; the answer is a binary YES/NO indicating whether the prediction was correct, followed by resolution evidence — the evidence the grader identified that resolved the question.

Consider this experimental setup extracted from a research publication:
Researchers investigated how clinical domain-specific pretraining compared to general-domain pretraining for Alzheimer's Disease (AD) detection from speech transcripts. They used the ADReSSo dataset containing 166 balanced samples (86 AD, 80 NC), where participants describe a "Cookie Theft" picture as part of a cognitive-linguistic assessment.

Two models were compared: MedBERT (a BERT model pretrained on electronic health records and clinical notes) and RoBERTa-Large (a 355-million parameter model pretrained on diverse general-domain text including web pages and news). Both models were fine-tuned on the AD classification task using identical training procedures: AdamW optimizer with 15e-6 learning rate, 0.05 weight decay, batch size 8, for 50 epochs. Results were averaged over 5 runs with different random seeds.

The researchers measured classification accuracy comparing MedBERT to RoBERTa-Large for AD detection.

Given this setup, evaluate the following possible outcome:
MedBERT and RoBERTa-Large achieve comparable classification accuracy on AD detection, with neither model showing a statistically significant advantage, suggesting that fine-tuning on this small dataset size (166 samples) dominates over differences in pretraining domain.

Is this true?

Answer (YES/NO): NO